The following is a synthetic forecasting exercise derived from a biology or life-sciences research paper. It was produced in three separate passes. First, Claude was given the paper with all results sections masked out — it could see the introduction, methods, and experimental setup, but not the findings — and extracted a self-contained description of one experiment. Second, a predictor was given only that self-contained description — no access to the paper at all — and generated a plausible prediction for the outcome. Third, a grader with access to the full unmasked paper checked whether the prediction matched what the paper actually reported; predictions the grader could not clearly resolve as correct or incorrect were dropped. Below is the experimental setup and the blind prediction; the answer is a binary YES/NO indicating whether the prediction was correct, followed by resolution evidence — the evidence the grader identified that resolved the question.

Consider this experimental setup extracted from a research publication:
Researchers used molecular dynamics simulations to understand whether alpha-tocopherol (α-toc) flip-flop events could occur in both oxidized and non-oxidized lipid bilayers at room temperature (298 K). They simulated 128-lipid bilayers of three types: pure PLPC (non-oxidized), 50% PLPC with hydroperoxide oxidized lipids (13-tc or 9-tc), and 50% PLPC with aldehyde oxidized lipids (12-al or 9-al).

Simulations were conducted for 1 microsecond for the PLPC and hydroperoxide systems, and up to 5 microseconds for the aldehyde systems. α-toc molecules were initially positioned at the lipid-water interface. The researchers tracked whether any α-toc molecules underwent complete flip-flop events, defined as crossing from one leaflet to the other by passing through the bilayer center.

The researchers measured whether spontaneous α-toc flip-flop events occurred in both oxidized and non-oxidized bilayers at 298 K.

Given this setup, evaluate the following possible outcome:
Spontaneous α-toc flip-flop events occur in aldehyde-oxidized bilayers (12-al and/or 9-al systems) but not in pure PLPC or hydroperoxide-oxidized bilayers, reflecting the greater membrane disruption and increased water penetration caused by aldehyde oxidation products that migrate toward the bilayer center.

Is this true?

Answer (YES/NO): NO